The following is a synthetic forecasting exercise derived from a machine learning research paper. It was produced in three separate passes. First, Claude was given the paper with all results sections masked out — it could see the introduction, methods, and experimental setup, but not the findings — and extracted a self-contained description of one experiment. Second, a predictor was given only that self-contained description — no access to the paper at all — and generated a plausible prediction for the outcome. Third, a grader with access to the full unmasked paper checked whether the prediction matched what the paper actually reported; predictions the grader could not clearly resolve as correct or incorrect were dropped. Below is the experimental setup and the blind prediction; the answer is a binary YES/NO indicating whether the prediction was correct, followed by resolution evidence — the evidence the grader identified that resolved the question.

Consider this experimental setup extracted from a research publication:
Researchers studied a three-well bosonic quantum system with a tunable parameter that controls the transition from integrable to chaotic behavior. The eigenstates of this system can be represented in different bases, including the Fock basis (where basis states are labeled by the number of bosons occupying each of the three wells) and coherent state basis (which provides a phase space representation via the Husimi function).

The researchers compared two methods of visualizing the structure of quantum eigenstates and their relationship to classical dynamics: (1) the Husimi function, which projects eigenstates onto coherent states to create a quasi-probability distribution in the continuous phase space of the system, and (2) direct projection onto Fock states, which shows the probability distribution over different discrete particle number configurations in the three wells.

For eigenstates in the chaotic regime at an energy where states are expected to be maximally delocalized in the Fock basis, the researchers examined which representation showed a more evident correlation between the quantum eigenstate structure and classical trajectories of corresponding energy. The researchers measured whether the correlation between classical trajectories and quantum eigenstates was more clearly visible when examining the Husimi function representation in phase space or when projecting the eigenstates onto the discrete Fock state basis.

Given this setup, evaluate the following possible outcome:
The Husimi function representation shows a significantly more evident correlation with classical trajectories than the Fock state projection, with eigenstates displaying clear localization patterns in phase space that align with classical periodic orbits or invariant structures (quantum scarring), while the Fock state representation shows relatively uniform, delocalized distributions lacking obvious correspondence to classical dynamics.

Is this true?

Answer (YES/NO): NO